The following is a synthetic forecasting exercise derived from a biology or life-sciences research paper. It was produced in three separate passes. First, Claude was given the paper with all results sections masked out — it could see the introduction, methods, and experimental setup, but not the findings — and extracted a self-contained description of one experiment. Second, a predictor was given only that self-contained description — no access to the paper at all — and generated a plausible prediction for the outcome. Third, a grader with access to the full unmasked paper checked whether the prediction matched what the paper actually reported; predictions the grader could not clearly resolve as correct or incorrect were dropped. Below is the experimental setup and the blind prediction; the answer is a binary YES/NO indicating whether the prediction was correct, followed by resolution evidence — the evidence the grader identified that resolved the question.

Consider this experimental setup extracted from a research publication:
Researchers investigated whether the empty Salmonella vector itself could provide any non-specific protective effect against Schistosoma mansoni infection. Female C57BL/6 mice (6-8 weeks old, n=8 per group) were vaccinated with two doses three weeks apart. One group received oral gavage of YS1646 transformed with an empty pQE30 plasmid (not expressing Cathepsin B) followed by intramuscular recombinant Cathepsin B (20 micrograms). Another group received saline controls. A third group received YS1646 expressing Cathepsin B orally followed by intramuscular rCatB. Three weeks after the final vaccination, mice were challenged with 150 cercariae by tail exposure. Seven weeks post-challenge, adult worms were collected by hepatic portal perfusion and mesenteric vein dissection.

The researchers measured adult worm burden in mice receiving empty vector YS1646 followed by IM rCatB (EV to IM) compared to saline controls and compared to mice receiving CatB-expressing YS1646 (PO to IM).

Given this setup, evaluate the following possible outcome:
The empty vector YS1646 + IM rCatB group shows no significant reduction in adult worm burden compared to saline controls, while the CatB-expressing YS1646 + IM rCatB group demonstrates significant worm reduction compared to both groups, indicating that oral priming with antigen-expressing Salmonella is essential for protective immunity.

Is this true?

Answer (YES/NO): YES